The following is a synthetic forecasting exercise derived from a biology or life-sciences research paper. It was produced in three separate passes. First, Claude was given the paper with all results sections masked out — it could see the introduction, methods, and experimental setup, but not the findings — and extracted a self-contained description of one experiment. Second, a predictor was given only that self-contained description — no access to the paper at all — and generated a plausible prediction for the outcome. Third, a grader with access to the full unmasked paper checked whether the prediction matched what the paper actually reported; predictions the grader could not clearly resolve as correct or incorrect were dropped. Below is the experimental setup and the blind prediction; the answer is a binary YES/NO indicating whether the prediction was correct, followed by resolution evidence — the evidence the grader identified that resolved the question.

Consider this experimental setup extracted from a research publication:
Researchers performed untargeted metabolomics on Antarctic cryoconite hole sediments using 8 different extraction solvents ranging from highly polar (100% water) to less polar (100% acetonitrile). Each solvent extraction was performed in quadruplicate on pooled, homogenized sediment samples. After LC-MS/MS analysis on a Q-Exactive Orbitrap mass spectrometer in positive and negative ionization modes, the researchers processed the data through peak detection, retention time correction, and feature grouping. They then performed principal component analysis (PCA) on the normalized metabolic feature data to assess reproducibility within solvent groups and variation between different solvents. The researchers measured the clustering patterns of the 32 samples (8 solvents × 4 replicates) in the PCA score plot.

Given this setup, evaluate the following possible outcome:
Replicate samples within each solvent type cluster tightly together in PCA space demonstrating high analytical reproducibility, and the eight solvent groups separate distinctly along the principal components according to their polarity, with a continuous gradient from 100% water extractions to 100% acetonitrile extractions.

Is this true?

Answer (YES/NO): NO